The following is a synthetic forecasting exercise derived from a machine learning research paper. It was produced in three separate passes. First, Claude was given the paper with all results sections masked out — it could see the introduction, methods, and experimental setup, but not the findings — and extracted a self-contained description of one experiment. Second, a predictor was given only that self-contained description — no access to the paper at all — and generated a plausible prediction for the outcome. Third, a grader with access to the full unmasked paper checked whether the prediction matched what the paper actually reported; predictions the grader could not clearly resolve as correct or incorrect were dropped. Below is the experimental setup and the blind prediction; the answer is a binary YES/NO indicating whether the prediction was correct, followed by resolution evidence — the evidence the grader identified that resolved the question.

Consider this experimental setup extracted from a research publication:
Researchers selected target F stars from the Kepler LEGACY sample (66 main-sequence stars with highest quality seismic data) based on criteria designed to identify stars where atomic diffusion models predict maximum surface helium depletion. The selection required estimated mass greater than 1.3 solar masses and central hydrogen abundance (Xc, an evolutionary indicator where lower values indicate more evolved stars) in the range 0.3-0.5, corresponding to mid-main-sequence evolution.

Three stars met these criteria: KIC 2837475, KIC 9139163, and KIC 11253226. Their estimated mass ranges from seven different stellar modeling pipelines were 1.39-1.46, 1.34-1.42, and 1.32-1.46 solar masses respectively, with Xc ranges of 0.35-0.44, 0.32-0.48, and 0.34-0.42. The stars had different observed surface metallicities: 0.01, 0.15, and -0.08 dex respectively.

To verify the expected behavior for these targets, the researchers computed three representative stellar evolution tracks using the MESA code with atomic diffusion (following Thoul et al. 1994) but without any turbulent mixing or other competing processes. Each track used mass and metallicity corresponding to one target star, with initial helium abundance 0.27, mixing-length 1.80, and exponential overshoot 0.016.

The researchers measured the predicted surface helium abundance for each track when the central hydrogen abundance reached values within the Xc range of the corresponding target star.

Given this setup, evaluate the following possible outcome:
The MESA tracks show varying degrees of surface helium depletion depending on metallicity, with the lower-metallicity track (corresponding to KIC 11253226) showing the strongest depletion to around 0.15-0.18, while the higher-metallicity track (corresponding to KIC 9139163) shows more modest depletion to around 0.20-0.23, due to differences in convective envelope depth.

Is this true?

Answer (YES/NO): NO